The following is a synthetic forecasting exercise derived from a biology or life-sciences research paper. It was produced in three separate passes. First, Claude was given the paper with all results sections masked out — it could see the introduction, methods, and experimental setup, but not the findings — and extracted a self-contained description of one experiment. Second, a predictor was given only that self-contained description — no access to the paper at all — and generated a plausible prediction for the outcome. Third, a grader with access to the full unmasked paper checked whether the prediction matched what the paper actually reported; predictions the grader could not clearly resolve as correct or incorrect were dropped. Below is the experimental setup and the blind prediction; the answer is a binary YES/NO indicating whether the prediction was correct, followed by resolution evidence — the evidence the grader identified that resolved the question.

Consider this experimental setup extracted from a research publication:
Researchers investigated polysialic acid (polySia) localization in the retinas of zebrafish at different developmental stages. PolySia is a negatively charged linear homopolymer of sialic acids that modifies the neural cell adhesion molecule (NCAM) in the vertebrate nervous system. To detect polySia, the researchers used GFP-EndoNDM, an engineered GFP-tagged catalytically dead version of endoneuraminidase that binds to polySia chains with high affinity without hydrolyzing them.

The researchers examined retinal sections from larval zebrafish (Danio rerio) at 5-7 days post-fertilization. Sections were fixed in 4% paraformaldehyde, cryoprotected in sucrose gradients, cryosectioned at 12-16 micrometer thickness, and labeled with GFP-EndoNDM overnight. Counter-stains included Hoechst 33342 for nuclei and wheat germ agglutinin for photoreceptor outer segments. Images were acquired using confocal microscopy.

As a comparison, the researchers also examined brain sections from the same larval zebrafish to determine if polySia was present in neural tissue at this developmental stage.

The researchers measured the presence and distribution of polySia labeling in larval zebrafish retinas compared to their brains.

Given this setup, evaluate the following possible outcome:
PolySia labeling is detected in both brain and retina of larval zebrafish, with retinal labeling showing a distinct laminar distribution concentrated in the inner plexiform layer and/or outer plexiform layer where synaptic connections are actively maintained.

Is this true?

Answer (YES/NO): NO